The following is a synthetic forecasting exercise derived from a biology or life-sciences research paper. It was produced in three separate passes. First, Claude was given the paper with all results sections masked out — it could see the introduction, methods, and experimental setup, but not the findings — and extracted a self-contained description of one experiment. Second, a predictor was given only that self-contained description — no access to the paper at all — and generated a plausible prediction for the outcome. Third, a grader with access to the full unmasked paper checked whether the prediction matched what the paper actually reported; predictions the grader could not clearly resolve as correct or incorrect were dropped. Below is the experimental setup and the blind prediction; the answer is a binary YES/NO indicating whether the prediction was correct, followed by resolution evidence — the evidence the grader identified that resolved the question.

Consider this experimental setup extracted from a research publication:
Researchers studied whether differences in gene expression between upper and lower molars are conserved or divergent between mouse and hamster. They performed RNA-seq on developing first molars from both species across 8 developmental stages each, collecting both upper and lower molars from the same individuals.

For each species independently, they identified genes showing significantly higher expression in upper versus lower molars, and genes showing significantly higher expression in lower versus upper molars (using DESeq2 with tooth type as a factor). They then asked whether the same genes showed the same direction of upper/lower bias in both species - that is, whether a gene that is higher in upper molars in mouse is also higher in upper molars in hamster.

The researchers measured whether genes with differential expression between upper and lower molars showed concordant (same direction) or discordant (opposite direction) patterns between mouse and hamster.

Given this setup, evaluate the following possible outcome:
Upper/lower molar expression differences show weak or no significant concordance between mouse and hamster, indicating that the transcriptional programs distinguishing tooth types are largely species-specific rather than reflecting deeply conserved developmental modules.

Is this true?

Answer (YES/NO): NO